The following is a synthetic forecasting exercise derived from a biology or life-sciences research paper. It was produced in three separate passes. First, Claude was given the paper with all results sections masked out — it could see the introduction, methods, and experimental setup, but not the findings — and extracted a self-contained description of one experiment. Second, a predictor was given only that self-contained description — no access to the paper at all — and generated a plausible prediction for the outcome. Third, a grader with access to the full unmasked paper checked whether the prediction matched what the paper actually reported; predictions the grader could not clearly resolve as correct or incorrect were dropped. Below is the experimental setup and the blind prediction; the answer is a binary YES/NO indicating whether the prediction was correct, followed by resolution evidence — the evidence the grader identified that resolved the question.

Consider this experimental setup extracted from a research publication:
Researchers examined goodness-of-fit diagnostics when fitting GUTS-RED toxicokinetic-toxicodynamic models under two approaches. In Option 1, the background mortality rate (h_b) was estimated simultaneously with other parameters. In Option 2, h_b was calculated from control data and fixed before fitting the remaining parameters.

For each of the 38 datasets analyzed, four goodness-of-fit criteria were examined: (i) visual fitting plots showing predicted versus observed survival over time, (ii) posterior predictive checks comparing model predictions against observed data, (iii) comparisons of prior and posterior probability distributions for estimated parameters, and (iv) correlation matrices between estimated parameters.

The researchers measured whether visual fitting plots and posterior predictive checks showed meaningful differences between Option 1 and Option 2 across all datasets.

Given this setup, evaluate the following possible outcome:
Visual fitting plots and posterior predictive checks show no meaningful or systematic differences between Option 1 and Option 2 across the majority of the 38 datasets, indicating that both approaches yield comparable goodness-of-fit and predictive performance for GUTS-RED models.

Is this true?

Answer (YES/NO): YES